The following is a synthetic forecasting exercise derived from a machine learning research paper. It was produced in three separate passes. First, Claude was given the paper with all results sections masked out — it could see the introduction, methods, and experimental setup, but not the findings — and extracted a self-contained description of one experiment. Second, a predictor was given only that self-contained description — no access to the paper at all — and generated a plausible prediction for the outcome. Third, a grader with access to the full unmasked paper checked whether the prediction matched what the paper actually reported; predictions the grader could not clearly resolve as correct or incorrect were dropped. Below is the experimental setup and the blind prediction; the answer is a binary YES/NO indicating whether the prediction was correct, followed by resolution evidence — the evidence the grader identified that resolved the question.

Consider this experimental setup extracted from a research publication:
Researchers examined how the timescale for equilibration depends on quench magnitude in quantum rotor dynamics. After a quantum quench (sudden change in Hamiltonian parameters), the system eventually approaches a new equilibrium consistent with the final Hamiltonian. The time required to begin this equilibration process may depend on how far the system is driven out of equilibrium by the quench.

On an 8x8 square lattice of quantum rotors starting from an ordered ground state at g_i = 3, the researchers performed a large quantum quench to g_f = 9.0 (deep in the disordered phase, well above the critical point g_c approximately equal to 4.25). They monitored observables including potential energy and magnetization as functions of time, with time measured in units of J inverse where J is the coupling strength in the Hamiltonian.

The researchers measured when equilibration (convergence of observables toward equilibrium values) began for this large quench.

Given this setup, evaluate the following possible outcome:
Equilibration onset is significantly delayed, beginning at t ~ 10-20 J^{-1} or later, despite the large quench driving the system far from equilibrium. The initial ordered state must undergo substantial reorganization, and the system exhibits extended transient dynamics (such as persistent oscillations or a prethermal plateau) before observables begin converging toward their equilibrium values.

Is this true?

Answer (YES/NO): NO